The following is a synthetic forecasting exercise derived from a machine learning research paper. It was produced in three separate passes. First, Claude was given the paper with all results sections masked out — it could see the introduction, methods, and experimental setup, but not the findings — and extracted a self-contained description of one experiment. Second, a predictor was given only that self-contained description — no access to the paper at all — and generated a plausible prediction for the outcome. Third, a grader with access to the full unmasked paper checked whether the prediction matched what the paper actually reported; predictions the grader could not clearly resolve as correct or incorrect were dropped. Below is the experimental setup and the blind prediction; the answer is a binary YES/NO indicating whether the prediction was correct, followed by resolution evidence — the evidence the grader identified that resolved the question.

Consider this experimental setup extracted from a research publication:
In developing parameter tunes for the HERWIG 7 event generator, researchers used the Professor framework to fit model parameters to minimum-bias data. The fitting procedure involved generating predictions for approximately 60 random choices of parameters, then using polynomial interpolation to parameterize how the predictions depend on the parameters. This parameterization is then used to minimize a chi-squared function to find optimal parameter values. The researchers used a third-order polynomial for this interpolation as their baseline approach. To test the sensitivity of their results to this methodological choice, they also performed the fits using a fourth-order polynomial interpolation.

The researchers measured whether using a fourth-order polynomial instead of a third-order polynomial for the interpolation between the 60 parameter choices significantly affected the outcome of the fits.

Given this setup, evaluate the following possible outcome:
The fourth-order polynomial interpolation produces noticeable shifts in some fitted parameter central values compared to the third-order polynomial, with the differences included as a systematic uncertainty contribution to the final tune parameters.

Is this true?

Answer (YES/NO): NO